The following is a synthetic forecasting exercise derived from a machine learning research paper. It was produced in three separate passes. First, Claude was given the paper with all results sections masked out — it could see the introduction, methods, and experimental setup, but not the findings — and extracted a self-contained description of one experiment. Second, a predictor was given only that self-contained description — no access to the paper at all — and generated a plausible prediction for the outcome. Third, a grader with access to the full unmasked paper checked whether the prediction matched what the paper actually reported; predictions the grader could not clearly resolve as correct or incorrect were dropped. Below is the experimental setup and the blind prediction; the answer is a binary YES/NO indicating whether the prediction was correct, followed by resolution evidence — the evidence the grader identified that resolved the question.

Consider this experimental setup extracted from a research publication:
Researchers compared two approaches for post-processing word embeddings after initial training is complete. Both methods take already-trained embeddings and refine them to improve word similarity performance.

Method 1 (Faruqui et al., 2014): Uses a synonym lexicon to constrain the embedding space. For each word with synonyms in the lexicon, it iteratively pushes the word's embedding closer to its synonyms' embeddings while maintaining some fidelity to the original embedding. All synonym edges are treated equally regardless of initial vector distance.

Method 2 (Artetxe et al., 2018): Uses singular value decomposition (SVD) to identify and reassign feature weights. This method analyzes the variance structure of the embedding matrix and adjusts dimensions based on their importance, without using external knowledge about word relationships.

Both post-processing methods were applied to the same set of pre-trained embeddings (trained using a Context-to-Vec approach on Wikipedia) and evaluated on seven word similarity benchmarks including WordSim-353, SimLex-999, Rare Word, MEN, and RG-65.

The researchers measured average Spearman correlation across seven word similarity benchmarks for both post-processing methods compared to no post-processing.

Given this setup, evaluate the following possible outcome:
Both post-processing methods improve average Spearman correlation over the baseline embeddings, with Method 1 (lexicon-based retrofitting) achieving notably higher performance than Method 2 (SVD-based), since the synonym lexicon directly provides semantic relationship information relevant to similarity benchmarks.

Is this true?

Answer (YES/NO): NO